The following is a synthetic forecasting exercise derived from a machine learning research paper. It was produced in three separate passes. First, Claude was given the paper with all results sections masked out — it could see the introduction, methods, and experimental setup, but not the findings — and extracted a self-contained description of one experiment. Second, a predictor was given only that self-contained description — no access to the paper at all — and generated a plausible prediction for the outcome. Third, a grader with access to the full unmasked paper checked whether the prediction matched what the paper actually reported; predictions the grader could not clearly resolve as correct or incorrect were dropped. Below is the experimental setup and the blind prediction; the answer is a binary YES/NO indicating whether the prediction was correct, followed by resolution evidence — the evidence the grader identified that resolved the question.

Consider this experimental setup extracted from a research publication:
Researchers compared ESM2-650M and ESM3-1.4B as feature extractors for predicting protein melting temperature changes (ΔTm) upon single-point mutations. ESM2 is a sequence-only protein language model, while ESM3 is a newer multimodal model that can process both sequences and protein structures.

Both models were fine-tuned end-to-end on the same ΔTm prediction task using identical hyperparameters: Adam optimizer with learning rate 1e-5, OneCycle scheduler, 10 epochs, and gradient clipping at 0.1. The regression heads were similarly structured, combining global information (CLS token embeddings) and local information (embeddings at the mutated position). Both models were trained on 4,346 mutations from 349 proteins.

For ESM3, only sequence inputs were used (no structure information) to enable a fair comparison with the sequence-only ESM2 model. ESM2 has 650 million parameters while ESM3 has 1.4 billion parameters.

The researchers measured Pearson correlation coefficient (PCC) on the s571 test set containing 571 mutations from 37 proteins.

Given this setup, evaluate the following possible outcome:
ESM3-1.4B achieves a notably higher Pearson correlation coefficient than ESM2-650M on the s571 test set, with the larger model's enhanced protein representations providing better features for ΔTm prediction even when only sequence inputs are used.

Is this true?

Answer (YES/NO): NO